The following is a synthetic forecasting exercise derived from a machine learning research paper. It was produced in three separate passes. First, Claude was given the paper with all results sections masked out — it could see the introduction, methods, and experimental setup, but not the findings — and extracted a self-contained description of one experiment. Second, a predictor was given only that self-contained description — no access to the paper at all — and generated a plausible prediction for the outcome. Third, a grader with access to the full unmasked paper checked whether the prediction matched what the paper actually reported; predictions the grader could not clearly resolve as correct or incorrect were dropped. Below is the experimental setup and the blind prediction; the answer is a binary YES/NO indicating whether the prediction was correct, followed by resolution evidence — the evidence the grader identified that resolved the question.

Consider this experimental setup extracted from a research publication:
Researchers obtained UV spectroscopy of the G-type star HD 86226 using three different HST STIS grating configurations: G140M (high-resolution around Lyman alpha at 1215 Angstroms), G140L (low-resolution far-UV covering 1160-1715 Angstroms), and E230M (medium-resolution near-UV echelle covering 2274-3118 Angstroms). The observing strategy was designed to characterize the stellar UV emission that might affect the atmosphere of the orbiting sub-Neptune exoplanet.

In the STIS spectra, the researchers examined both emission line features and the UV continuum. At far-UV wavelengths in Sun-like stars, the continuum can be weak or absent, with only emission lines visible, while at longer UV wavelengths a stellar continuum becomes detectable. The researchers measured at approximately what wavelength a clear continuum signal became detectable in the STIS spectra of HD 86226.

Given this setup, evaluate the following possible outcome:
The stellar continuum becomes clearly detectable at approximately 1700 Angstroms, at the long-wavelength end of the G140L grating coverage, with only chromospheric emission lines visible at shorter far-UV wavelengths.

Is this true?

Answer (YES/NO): NO